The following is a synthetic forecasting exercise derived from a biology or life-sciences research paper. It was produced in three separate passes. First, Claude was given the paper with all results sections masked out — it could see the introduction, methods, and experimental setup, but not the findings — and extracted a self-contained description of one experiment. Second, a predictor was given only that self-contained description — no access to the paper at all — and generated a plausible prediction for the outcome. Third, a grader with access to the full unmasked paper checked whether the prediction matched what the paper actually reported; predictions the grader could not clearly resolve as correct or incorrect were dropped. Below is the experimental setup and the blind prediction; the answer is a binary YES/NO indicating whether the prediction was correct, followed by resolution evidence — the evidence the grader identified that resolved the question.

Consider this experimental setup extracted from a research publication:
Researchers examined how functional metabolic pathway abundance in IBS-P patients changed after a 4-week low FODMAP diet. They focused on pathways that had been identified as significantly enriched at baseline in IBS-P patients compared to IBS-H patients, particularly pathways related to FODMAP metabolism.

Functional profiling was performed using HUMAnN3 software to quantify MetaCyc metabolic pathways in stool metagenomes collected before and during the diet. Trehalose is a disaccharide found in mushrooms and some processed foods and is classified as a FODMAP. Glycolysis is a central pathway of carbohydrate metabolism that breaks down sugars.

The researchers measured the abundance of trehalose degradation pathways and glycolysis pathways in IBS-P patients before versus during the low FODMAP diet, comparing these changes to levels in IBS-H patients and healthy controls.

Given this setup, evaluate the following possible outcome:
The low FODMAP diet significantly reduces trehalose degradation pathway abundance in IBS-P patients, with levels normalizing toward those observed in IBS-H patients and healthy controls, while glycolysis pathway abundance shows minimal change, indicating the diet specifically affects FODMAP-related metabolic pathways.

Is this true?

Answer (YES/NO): NO